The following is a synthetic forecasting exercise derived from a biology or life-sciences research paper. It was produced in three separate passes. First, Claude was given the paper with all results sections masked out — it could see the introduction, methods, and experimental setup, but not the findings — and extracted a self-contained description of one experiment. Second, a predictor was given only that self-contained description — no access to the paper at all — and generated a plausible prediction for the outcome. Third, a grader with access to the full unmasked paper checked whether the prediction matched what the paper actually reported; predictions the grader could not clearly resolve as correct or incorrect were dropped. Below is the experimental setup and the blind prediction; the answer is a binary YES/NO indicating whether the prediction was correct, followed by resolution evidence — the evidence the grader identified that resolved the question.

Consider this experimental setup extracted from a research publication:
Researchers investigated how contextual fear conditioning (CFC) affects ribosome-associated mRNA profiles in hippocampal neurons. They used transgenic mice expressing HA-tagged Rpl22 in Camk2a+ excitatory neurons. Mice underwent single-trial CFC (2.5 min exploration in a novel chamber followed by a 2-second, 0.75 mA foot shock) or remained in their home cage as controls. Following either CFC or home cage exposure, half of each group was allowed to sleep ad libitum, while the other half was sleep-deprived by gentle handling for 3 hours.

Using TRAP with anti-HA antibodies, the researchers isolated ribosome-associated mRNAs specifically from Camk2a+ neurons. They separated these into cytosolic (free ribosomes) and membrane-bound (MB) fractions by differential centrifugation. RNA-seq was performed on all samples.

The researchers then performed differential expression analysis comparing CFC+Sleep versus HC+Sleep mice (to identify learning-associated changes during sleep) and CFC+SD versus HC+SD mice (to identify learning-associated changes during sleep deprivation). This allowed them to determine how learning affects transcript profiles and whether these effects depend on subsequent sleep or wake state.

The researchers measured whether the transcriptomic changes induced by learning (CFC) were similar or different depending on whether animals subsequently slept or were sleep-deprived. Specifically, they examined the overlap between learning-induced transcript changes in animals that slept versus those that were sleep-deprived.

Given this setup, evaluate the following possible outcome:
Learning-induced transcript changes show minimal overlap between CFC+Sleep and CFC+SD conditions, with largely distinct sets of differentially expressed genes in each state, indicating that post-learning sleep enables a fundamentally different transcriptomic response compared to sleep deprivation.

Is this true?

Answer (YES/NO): YES